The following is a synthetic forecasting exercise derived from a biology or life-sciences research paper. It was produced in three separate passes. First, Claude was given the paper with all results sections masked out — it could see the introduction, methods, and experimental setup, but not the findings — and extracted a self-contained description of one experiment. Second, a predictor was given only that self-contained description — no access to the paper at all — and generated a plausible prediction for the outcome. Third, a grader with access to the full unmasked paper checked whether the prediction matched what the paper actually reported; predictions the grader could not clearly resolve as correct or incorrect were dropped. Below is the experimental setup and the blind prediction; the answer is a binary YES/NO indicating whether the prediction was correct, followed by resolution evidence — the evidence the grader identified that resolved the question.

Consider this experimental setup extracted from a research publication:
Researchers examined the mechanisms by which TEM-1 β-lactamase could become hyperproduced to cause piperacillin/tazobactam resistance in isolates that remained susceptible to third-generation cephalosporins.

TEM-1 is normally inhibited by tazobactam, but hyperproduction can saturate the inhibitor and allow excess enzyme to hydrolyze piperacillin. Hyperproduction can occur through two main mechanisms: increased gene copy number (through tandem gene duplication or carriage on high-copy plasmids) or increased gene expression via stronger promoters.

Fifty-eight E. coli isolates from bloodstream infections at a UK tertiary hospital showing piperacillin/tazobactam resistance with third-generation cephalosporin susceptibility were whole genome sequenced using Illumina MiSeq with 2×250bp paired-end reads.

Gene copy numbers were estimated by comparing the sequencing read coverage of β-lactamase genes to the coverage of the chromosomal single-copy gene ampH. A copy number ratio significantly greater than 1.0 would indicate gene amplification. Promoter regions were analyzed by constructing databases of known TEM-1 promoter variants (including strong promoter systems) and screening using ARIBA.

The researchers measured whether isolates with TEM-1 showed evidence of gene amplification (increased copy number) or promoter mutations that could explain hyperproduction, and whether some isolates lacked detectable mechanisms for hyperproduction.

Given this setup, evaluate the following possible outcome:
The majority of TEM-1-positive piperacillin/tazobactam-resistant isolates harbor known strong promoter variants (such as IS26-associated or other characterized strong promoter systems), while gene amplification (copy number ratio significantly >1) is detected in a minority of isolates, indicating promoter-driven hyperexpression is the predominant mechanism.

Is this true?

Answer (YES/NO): NO